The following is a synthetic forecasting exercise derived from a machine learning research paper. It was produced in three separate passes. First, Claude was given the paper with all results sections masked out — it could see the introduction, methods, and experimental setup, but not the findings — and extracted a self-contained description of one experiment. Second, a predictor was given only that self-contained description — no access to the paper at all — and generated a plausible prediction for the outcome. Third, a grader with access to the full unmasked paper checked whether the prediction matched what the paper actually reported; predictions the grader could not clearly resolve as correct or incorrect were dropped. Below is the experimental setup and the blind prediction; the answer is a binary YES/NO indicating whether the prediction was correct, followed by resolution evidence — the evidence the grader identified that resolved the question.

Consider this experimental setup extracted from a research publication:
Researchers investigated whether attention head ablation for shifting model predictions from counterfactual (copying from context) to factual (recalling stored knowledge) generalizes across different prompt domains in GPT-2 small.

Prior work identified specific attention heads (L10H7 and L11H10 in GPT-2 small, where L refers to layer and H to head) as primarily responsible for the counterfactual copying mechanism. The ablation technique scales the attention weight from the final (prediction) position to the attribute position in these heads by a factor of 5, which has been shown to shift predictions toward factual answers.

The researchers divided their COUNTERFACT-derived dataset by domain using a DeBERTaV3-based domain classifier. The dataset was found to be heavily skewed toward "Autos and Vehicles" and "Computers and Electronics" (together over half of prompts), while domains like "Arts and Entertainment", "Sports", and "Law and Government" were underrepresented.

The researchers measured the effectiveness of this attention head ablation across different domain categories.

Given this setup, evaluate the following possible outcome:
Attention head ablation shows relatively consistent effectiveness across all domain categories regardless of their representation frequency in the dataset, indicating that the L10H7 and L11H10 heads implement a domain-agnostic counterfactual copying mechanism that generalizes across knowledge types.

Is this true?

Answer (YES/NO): NO